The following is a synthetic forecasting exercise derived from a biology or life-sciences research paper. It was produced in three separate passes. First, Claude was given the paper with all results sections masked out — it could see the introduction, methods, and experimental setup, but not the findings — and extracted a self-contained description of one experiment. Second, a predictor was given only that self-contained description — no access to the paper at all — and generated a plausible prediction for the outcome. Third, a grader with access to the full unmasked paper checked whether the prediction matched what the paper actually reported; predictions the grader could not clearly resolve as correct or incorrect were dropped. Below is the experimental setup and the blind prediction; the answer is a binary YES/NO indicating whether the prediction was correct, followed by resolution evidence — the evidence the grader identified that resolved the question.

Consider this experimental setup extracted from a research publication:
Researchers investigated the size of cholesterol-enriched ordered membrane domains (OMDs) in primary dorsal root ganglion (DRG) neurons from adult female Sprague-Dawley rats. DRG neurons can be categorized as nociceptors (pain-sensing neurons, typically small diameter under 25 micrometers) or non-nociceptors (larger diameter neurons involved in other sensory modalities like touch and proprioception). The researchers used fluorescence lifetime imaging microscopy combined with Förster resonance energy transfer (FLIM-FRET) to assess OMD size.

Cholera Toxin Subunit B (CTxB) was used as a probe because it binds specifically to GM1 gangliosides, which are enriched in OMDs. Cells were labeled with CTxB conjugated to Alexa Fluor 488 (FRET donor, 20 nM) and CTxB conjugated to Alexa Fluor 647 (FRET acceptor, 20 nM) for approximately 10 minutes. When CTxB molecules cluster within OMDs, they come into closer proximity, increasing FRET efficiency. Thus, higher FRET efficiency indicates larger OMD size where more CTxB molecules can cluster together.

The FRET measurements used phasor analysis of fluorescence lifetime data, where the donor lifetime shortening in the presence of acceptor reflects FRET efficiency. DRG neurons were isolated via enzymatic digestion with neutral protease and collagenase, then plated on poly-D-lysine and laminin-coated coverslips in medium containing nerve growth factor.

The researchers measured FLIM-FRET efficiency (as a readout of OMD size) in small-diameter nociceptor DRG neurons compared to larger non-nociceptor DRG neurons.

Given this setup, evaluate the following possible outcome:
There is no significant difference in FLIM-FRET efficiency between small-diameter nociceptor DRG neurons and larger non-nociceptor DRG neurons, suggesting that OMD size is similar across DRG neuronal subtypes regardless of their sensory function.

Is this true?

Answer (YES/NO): NO